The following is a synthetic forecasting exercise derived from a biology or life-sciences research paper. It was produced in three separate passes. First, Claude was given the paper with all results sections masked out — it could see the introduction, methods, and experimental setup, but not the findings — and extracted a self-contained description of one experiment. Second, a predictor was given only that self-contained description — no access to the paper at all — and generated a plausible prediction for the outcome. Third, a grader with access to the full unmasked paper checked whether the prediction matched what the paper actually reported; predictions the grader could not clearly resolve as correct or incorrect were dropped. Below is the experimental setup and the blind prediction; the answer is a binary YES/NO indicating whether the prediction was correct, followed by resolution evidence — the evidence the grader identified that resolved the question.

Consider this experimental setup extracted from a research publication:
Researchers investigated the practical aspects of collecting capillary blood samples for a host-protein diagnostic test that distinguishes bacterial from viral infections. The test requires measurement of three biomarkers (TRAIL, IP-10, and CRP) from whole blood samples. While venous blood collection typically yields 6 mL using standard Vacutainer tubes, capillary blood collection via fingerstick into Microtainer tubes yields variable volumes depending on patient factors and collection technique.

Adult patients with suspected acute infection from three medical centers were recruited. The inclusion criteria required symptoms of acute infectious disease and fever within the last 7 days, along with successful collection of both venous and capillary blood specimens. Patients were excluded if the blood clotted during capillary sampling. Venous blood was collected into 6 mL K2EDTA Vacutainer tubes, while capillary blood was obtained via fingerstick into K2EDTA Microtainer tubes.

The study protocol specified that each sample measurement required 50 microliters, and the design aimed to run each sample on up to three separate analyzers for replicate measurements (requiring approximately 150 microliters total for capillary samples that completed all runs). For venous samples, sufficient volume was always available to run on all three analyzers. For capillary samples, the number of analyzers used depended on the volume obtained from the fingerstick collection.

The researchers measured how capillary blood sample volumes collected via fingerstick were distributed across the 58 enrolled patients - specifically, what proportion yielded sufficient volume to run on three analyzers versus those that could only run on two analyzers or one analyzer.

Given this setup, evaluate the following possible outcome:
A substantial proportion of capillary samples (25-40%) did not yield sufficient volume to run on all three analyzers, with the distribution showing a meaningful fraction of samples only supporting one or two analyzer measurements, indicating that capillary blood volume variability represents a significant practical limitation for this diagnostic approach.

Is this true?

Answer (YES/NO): NO